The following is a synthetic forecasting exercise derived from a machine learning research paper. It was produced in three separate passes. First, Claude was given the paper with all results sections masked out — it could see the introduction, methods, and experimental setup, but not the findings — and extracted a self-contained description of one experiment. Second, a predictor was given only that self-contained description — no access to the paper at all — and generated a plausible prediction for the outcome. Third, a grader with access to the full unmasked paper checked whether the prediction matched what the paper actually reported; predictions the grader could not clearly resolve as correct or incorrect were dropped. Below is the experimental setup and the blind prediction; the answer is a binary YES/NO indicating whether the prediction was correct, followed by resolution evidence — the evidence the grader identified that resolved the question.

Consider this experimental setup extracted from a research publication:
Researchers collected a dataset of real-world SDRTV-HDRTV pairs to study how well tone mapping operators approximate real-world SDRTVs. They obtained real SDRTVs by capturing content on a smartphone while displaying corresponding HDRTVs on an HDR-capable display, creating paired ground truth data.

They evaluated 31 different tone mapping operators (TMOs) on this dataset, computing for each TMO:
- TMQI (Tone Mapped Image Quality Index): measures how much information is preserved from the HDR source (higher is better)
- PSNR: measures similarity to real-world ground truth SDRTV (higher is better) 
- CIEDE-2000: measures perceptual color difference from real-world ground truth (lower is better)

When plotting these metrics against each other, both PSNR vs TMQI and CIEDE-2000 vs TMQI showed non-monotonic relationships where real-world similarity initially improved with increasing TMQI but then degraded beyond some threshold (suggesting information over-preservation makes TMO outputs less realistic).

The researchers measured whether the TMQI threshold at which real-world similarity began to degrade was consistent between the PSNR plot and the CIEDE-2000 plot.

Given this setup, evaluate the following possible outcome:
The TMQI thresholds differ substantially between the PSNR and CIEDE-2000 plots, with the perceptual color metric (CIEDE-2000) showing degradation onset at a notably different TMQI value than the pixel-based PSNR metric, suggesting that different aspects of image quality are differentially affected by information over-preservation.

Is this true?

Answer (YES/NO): NO